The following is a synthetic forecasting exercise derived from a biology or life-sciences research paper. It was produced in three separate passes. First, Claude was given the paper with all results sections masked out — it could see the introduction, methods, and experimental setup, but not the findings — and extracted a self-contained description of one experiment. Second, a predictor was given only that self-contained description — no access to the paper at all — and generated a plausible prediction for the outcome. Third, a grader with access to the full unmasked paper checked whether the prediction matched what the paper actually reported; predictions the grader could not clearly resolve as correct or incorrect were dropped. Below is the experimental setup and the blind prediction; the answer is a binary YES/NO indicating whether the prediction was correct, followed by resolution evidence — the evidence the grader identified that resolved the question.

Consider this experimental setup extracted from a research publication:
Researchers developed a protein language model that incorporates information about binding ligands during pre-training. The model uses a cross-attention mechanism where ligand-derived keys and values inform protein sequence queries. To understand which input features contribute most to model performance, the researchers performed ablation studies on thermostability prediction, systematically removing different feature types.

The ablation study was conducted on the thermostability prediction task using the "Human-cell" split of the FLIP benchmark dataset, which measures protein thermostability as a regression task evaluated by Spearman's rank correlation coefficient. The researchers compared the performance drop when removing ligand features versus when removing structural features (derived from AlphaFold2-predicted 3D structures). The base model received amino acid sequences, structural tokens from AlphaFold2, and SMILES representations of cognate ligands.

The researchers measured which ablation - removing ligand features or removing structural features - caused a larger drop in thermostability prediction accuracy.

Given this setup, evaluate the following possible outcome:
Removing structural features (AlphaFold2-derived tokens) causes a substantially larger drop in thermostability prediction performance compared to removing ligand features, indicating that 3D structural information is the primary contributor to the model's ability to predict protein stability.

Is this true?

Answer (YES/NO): NO